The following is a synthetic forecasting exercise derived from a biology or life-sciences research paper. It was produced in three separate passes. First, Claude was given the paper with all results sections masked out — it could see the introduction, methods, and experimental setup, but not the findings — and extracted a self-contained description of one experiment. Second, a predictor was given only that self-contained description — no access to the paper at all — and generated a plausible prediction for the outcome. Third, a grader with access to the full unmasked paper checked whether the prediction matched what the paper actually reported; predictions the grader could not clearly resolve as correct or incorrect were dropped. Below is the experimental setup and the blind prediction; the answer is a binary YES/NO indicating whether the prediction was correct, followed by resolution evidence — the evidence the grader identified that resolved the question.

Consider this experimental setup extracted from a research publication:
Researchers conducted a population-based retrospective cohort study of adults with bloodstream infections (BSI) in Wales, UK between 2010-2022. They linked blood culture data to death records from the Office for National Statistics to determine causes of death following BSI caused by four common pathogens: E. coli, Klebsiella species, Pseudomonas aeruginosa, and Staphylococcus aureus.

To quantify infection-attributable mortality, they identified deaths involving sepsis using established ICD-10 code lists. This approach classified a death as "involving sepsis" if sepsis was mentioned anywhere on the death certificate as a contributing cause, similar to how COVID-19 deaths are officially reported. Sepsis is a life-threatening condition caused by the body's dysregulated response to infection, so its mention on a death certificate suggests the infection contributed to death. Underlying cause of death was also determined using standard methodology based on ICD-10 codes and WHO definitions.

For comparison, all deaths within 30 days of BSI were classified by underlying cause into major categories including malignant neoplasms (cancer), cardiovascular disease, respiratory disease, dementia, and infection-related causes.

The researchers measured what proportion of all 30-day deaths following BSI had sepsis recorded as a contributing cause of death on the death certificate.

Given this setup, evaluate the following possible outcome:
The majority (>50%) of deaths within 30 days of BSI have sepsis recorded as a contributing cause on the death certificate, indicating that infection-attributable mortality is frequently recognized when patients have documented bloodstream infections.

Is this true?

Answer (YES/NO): NO